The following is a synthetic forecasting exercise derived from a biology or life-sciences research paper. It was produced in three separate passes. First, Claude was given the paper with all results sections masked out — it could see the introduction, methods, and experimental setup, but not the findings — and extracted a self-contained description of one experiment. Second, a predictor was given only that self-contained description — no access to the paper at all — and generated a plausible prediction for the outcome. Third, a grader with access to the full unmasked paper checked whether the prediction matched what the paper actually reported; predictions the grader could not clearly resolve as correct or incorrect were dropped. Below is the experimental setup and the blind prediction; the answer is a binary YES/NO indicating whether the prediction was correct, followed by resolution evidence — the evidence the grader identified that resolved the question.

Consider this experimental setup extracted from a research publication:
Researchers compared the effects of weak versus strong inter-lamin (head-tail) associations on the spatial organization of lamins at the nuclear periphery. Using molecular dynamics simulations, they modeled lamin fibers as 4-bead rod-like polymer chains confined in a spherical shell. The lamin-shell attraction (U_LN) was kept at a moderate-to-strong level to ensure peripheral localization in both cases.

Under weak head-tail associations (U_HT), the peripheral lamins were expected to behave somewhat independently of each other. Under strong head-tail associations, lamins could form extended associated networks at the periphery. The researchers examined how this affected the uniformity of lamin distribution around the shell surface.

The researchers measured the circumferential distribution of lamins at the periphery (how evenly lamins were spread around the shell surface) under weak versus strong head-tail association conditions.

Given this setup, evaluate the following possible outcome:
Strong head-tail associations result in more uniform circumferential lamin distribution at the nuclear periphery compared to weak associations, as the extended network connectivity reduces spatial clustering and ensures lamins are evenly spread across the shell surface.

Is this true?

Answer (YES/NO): NO